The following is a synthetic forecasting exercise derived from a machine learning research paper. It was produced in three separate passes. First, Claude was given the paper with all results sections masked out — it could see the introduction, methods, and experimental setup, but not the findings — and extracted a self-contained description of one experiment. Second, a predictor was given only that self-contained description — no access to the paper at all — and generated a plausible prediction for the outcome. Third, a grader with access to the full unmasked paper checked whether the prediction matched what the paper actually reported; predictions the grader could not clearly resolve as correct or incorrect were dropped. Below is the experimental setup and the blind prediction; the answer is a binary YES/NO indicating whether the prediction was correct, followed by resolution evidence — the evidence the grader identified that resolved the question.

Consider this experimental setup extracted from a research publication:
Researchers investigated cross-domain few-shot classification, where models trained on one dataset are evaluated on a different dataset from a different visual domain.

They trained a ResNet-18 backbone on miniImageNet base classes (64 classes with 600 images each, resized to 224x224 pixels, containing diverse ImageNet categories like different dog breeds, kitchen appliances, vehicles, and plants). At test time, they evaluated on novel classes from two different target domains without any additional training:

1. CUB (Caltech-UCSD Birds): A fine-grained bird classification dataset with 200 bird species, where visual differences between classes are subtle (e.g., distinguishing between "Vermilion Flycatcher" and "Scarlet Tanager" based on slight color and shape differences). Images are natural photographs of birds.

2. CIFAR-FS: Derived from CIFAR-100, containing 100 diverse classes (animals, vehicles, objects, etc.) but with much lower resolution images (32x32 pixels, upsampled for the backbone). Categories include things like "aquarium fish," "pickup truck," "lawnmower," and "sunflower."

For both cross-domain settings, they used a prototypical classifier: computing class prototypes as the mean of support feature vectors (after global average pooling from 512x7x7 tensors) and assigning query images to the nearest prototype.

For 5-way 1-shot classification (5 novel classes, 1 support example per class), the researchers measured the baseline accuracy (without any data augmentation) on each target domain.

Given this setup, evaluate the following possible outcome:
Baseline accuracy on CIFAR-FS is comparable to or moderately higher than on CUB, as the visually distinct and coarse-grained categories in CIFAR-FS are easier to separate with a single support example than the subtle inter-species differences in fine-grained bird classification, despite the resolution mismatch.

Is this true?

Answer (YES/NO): YES